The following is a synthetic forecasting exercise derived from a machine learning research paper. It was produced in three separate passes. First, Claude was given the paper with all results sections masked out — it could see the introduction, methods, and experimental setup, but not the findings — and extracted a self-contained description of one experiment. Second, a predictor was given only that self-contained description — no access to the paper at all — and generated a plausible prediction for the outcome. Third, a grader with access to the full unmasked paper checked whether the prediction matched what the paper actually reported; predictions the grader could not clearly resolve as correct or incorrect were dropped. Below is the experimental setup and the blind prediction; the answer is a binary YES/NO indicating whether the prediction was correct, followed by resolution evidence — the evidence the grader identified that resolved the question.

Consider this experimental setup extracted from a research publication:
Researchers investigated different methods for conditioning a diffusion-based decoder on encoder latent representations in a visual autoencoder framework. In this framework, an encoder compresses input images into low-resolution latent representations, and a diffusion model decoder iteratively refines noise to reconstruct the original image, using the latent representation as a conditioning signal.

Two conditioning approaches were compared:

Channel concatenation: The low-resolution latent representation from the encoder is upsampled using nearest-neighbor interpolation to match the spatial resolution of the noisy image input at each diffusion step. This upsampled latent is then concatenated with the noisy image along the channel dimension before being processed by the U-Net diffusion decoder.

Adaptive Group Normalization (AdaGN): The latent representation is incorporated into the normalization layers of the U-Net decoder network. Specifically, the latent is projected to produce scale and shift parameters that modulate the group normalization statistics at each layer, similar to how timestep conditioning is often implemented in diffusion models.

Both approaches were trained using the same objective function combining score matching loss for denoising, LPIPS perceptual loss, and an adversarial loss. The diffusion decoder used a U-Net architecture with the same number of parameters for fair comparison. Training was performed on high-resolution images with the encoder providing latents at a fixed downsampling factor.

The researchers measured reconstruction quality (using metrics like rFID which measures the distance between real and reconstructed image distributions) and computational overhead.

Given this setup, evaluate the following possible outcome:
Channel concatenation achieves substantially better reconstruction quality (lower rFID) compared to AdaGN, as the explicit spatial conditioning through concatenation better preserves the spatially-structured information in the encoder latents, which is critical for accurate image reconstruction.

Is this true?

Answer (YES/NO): NO